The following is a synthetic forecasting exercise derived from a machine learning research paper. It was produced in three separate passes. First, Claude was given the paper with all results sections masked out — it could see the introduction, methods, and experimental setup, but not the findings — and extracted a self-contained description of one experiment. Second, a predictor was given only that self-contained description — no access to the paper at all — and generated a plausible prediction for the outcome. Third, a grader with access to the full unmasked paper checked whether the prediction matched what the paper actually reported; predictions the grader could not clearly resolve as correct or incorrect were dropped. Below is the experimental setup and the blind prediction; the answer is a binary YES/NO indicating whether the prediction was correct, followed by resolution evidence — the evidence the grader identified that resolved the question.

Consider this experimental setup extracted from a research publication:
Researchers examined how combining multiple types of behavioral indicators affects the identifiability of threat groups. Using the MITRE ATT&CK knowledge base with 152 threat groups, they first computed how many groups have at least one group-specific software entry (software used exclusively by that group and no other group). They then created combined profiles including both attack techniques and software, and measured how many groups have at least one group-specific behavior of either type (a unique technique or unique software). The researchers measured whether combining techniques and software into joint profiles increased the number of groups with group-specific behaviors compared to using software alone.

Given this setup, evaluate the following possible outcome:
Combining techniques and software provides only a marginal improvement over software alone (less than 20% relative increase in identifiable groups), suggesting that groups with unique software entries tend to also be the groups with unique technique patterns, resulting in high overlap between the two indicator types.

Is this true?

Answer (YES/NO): YES